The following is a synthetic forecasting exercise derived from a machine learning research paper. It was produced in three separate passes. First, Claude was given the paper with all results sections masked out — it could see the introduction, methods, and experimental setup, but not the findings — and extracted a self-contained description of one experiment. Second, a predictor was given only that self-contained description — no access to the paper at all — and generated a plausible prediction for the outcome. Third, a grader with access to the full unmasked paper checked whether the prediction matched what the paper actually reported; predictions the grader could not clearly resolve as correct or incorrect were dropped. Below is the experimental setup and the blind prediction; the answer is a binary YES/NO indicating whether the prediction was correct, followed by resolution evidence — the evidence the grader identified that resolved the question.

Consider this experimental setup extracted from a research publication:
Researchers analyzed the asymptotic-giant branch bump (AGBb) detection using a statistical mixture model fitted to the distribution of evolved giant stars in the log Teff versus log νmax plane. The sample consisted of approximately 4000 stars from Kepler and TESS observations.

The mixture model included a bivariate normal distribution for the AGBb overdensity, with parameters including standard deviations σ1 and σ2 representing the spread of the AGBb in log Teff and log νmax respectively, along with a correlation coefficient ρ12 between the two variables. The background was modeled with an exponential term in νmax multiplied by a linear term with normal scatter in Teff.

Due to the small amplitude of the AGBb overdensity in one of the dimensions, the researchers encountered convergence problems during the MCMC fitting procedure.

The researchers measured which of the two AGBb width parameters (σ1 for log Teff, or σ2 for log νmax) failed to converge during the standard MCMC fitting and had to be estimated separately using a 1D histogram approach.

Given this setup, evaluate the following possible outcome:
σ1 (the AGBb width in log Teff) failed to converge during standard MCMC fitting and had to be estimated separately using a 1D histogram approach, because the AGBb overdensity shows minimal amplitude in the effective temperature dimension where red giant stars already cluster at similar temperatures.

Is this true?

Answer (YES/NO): NO